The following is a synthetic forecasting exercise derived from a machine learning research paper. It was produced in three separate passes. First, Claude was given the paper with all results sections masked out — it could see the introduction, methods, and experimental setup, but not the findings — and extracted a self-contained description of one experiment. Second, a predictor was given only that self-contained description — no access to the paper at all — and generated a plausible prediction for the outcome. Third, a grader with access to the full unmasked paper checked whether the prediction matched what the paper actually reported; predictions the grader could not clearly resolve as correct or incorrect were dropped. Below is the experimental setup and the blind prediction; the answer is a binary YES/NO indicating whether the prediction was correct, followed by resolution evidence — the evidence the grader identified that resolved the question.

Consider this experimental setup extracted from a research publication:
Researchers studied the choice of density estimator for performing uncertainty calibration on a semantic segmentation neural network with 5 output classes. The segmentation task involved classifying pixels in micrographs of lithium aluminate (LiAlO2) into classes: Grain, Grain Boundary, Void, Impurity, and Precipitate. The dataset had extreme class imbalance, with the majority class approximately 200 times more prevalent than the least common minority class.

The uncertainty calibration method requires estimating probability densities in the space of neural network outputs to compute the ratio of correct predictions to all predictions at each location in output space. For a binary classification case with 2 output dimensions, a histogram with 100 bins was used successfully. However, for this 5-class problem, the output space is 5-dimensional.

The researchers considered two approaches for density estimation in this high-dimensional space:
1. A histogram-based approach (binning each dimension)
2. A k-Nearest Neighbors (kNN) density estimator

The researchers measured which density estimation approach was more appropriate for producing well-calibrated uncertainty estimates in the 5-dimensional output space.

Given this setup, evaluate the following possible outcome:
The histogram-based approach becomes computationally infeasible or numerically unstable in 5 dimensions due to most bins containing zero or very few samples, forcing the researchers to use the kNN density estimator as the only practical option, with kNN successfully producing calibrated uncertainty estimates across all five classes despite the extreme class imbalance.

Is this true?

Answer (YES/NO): NO